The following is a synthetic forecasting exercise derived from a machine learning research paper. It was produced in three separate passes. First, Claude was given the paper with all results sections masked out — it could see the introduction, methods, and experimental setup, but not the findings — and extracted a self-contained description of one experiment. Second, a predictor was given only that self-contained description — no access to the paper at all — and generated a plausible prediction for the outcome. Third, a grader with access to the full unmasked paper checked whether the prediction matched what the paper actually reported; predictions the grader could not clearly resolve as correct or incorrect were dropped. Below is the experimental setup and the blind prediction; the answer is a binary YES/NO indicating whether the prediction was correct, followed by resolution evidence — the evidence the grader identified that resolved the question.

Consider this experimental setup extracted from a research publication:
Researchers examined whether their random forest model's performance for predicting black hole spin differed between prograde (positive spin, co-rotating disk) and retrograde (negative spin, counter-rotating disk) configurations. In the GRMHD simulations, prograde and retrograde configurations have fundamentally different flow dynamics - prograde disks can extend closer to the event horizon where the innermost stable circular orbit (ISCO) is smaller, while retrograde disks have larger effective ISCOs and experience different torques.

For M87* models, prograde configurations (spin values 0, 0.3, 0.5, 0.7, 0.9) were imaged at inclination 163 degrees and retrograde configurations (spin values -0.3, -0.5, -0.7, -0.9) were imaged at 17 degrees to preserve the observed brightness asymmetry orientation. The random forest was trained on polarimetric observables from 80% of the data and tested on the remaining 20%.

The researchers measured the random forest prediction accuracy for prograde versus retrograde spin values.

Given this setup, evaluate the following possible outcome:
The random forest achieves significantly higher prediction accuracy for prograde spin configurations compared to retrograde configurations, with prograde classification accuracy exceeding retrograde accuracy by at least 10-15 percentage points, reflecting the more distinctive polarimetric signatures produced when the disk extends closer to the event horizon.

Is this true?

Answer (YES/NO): NO